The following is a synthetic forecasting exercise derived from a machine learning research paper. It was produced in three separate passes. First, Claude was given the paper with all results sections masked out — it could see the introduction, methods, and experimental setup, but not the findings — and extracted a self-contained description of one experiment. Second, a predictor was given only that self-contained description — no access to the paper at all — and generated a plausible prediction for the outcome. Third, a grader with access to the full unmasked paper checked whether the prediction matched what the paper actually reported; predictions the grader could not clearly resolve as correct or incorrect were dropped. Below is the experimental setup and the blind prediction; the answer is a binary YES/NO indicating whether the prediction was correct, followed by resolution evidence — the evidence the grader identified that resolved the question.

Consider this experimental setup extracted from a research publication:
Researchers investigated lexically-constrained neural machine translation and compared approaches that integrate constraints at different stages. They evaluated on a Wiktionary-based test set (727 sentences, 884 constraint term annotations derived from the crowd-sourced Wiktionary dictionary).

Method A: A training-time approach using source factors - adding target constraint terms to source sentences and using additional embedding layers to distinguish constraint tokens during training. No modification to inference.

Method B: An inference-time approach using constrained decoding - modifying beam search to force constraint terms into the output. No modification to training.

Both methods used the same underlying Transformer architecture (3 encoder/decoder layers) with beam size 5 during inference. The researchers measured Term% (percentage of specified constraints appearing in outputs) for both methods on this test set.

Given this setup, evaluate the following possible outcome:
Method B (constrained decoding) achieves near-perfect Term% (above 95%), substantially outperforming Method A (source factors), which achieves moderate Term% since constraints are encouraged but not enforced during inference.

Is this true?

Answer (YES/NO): NO